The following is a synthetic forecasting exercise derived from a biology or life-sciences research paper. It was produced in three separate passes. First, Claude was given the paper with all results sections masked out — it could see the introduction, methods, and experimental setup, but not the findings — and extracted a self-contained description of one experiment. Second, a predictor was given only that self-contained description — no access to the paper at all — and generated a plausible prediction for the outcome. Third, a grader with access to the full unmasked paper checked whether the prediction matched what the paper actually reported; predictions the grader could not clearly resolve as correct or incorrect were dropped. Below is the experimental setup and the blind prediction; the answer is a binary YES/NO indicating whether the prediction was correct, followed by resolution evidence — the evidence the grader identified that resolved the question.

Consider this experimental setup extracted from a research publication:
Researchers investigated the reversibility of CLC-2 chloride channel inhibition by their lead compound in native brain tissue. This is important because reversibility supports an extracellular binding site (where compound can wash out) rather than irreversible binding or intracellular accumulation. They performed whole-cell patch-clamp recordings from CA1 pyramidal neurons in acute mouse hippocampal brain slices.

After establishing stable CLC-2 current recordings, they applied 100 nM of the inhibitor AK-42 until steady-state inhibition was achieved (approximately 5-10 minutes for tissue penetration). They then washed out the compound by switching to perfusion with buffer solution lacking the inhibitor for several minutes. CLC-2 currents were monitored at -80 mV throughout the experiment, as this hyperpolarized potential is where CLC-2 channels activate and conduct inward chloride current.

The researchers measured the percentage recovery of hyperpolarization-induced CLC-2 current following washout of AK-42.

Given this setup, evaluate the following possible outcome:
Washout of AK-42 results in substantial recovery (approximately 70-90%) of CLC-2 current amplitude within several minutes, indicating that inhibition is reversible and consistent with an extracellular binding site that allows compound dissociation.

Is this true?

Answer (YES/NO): NO